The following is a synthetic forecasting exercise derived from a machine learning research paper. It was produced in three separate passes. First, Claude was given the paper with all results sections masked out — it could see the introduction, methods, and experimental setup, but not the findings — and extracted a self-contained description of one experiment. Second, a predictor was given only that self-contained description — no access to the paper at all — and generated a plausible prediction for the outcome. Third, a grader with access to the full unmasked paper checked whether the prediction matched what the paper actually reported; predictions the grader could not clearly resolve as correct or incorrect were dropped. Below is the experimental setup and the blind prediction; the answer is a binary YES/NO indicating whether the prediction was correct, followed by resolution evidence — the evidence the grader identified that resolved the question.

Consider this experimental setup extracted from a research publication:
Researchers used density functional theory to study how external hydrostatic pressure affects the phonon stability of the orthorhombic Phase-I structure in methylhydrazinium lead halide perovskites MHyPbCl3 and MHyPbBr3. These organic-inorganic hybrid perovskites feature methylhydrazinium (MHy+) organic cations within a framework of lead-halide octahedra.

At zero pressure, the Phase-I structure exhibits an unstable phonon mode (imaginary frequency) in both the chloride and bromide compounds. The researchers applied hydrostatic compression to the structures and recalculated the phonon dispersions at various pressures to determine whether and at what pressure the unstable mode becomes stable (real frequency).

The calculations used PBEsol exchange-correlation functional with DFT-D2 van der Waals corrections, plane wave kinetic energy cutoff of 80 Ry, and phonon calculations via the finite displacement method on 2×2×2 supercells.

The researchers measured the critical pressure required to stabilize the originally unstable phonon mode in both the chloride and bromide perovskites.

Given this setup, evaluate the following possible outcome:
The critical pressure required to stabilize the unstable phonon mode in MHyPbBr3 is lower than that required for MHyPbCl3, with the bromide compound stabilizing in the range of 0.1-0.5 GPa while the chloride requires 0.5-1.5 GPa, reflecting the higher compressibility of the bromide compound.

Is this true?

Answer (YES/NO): NO